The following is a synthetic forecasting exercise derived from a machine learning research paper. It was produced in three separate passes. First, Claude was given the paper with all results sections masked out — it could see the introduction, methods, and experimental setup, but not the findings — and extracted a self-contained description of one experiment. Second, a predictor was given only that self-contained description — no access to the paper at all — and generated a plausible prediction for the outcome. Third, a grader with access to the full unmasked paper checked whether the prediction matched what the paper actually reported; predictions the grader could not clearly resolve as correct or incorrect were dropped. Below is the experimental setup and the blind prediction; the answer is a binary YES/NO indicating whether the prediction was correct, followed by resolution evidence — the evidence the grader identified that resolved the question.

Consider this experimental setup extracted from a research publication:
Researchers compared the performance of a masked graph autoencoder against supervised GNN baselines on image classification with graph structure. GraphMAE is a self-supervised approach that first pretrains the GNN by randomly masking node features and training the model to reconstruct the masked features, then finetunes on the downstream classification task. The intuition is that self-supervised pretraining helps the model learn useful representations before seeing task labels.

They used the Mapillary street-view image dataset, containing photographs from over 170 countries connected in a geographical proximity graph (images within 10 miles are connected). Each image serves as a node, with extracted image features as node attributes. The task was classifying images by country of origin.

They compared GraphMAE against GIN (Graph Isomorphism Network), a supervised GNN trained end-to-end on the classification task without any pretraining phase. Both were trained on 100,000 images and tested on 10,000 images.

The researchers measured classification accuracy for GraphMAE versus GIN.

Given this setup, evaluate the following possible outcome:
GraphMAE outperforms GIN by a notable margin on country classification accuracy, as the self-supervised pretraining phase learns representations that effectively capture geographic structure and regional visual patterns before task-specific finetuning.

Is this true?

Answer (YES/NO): NO